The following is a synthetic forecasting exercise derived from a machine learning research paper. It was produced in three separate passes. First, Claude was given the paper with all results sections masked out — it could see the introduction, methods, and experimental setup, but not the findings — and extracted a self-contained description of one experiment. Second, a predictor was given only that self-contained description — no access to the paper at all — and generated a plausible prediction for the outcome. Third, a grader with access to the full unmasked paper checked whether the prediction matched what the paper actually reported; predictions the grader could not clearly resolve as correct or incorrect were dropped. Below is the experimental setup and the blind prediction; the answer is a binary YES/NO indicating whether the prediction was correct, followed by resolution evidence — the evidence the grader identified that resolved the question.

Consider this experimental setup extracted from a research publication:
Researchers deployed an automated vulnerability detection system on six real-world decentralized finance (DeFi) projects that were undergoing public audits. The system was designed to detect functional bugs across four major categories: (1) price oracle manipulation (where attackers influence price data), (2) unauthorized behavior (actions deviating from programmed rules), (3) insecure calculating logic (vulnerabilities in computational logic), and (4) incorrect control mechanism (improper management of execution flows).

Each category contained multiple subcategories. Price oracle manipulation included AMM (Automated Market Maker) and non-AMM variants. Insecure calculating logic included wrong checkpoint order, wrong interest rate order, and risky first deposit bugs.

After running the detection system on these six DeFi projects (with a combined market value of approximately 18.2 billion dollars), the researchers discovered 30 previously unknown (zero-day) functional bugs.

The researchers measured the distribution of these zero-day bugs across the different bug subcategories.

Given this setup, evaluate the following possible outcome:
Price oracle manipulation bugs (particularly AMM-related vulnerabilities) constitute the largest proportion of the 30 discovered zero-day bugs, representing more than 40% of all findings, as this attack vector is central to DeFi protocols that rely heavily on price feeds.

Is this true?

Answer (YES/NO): YES